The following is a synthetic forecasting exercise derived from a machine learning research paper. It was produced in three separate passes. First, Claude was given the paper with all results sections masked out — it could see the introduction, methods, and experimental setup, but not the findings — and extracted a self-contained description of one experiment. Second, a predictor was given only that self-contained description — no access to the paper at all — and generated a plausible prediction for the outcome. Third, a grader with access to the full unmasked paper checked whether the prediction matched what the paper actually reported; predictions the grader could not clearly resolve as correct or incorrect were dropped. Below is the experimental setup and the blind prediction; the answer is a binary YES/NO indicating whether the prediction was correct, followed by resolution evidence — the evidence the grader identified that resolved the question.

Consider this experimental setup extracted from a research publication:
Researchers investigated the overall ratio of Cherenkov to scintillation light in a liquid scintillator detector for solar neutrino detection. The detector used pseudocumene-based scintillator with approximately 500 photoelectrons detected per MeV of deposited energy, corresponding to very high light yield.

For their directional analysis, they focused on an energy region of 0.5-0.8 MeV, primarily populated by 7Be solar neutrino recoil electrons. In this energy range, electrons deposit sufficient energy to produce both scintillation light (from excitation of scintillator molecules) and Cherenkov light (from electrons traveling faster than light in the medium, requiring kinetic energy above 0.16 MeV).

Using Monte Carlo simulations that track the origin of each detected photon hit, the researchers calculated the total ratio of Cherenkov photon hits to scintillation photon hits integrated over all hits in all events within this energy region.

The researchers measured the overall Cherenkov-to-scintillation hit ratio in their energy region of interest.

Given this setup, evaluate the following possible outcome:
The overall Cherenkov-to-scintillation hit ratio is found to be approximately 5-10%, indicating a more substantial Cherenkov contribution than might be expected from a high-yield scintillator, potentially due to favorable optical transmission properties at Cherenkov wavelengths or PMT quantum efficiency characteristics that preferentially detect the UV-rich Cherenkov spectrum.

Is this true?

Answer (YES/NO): NO